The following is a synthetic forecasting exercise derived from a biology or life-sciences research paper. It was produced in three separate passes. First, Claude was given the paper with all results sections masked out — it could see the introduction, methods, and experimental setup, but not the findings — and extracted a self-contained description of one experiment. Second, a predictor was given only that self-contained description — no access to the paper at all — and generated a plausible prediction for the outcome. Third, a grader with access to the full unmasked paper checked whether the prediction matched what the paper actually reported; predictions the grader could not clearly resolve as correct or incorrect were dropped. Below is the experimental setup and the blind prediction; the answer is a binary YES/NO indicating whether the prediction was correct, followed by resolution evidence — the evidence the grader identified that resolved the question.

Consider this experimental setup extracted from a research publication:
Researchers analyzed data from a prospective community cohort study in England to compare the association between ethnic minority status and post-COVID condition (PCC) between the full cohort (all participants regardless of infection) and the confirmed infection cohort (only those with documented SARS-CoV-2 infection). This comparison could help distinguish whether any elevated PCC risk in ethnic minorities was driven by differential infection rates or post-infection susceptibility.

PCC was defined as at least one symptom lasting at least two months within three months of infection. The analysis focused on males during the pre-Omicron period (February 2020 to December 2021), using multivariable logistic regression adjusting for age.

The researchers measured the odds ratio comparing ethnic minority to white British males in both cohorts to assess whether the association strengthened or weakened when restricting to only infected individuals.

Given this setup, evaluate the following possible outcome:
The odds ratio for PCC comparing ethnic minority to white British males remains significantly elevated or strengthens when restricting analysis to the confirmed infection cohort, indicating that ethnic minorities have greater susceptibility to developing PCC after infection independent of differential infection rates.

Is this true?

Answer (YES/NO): YES